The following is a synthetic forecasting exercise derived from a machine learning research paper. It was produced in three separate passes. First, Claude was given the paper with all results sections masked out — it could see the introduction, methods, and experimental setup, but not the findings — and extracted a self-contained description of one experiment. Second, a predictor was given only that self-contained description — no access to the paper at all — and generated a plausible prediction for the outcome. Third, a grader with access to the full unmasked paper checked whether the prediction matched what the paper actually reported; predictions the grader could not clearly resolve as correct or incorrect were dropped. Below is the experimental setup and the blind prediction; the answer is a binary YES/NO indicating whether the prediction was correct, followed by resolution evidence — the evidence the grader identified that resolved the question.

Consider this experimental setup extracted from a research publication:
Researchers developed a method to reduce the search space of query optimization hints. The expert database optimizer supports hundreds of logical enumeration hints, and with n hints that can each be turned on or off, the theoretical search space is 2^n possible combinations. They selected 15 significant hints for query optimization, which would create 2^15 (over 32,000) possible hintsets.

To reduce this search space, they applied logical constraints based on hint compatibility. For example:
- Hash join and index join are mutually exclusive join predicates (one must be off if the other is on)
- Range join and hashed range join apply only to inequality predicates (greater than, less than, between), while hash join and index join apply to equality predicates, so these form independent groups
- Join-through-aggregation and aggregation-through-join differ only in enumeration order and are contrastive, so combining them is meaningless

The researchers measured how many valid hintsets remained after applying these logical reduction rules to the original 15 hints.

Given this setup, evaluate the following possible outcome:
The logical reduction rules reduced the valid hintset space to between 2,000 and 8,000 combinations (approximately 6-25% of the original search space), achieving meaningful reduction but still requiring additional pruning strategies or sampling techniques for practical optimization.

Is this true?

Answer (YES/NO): NO